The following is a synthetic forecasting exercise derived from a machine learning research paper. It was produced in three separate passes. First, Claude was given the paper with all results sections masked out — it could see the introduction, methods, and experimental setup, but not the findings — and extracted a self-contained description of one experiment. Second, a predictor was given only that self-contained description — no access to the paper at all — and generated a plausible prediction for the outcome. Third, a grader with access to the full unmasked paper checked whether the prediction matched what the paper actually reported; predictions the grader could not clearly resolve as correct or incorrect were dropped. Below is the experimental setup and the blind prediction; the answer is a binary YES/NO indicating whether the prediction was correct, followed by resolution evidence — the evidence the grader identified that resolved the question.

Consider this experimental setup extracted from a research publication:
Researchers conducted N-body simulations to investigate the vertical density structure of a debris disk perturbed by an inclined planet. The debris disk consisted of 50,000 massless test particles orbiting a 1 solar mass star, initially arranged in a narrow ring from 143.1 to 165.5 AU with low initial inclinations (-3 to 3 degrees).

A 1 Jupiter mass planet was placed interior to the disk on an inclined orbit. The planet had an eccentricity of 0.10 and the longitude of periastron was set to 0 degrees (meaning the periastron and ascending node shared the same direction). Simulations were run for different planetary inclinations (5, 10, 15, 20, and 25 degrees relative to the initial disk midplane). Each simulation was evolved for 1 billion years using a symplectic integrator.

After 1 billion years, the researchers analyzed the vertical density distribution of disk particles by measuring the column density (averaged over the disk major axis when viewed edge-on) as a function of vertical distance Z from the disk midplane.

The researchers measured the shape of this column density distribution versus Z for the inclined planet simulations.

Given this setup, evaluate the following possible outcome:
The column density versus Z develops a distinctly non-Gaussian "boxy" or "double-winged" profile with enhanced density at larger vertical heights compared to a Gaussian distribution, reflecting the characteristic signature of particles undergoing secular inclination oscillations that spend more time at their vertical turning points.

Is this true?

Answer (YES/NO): YES